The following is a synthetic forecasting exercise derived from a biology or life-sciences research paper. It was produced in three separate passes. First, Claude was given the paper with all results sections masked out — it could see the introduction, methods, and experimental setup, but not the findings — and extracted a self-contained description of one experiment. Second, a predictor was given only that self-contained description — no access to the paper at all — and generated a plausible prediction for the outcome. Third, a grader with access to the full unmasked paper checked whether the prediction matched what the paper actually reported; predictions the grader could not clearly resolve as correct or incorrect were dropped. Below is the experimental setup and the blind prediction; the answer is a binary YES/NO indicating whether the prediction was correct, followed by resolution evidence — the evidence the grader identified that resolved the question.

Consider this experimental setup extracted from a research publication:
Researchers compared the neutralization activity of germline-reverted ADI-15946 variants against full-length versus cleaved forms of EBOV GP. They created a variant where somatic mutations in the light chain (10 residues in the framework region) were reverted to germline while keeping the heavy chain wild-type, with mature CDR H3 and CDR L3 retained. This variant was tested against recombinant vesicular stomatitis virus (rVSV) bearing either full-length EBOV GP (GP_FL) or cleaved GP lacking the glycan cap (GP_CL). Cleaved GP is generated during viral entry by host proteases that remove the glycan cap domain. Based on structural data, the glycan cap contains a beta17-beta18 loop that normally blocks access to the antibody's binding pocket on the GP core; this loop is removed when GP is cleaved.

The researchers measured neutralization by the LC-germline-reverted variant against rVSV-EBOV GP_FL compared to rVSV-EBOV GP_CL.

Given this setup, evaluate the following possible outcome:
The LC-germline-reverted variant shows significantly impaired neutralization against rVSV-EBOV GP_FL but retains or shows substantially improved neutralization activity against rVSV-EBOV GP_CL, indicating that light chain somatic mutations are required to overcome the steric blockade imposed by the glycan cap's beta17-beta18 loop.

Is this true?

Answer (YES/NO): YES